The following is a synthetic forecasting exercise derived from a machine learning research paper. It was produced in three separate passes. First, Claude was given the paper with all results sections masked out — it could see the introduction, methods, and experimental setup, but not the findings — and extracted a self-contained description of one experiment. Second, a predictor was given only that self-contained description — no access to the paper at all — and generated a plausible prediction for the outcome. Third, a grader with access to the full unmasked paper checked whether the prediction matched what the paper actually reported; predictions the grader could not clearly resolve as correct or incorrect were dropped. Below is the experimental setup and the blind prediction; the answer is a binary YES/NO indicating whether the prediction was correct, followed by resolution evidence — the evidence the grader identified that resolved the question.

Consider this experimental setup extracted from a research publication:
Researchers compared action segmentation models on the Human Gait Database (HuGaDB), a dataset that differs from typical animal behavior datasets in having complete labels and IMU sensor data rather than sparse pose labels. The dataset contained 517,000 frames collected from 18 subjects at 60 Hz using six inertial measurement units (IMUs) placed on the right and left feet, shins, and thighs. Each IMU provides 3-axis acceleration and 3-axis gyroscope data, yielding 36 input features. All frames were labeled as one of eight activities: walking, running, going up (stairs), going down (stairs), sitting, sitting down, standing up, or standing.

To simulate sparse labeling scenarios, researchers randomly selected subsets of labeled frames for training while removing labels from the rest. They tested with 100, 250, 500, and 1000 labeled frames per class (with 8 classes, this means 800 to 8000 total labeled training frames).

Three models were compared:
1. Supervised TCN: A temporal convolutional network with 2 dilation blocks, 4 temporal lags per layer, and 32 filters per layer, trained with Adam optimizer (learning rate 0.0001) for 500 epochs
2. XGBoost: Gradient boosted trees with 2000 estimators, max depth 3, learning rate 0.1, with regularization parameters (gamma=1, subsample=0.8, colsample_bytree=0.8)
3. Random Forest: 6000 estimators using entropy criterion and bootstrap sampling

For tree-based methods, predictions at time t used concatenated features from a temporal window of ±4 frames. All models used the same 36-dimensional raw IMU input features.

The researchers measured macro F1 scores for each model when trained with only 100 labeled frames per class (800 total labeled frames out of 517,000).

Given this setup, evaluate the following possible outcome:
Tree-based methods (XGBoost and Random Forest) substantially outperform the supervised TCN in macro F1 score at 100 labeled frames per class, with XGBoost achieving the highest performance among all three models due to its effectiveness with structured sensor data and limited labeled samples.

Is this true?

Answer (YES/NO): NO